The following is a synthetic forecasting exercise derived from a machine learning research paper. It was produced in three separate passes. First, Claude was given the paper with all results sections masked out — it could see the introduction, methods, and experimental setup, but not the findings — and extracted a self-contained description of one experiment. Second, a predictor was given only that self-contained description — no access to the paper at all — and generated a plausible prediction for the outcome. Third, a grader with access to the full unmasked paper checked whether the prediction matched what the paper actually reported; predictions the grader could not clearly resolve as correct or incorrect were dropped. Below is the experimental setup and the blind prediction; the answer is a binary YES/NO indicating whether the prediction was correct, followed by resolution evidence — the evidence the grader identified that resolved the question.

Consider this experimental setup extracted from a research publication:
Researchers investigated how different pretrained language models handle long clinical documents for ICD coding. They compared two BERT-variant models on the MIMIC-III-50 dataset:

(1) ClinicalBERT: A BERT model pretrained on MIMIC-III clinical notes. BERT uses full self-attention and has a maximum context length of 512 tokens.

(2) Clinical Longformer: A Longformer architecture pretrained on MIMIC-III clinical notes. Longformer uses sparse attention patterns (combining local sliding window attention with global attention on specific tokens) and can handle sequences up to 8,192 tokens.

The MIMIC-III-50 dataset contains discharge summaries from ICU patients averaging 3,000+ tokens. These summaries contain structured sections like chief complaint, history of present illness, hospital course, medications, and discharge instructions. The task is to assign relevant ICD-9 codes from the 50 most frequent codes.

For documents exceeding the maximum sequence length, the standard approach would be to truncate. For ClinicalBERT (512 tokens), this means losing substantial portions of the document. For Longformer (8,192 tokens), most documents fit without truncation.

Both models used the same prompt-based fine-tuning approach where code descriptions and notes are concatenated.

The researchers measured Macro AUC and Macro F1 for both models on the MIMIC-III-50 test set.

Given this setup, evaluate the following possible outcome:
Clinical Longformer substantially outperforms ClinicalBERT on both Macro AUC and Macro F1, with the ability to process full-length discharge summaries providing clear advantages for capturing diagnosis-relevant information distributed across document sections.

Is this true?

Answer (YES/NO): YES